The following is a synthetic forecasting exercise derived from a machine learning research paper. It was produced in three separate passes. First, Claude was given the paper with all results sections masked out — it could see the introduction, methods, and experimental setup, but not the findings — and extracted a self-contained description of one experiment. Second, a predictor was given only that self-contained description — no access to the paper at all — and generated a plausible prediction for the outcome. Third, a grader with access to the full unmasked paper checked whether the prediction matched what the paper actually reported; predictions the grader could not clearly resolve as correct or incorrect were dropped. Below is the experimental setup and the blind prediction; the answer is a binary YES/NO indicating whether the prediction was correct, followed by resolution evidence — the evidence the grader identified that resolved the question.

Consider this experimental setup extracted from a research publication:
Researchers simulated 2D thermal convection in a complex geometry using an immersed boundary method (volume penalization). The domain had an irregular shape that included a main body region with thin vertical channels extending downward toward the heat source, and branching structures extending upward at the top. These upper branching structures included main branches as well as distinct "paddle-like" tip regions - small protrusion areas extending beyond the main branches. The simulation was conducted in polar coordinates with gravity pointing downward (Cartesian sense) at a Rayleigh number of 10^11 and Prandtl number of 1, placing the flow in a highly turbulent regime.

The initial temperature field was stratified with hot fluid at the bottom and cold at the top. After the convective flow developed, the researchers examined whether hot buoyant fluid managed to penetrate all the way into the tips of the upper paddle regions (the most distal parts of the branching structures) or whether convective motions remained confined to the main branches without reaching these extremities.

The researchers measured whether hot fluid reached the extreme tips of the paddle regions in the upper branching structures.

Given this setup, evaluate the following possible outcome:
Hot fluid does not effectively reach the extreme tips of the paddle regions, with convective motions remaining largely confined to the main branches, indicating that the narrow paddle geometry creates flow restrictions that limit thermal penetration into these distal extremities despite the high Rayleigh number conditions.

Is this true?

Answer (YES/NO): NO